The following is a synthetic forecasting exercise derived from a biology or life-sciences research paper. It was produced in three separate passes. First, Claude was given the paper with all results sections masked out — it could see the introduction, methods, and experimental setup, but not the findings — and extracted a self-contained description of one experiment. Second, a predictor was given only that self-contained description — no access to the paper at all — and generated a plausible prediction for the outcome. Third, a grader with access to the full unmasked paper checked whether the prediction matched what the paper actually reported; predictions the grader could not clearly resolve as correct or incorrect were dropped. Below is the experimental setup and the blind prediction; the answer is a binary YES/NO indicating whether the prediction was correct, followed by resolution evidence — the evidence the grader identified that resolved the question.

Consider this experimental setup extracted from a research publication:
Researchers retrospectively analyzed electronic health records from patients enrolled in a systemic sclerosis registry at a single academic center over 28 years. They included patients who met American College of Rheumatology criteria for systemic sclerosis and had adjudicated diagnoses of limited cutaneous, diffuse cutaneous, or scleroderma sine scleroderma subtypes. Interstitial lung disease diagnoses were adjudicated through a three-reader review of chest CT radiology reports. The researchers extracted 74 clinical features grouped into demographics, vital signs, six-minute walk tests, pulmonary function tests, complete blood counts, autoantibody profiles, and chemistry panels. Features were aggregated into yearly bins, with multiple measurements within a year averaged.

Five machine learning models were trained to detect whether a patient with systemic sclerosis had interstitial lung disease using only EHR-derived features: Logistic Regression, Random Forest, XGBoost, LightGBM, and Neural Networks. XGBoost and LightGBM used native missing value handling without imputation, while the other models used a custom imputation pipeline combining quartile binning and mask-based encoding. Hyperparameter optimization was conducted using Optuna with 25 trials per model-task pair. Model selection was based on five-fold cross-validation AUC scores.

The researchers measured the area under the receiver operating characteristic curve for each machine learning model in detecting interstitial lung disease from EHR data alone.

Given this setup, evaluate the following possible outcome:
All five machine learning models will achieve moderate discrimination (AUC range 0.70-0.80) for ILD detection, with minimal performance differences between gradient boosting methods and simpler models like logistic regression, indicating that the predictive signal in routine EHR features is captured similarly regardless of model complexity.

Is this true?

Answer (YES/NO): NO